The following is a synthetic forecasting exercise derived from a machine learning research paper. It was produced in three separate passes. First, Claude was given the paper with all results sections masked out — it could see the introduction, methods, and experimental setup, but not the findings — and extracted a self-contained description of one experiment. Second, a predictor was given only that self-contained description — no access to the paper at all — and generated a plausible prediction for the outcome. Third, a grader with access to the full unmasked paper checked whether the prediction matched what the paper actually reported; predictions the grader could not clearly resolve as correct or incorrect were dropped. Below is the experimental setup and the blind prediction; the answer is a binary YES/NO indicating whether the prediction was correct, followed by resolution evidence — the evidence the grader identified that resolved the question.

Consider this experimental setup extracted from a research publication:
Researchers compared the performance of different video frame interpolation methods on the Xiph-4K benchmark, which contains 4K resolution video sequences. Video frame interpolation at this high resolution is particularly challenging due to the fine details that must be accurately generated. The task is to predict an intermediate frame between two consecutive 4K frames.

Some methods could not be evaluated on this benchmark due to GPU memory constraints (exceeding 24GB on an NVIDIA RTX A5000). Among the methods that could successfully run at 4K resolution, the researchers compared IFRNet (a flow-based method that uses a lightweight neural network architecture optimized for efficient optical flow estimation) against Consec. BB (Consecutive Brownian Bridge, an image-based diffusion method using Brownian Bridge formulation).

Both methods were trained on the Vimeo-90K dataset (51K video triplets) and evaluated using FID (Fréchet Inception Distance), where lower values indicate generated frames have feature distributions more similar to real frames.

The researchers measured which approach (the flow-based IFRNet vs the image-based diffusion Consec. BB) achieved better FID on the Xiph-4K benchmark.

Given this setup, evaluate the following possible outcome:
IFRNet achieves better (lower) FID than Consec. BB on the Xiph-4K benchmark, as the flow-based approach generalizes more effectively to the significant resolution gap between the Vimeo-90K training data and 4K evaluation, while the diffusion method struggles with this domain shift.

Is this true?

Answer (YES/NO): YES